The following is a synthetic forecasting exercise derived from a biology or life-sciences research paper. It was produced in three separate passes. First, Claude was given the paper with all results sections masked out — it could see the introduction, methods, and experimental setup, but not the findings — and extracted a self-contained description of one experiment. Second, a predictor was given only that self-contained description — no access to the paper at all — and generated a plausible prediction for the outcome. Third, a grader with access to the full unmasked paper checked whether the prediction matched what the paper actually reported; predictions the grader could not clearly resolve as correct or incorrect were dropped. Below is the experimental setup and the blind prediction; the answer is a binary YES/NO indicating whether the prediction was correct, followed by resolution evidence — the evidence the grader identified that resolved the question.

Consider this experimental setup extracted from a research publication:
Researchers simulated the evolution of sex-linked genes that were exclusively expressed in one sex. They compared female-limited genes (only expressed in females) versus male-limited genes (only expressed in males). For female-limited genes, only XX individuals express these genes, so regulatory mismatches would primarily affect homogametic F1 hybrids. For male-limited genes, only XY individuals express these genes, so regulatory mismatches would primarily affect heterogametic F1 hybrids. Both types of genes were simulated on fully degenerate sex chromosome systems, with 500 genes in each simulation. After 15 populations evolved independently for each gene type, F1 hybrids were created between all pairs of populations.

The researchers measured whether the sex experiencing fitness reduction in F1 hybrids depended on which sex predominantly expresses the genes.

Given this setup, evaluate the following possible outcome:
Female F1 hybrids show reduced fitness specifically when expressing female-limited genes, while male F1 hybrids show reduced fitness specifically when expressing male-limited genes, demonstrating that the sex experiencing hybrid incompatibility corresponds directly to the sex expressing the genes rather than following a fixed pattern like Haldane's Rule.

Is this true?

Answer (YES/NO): YES